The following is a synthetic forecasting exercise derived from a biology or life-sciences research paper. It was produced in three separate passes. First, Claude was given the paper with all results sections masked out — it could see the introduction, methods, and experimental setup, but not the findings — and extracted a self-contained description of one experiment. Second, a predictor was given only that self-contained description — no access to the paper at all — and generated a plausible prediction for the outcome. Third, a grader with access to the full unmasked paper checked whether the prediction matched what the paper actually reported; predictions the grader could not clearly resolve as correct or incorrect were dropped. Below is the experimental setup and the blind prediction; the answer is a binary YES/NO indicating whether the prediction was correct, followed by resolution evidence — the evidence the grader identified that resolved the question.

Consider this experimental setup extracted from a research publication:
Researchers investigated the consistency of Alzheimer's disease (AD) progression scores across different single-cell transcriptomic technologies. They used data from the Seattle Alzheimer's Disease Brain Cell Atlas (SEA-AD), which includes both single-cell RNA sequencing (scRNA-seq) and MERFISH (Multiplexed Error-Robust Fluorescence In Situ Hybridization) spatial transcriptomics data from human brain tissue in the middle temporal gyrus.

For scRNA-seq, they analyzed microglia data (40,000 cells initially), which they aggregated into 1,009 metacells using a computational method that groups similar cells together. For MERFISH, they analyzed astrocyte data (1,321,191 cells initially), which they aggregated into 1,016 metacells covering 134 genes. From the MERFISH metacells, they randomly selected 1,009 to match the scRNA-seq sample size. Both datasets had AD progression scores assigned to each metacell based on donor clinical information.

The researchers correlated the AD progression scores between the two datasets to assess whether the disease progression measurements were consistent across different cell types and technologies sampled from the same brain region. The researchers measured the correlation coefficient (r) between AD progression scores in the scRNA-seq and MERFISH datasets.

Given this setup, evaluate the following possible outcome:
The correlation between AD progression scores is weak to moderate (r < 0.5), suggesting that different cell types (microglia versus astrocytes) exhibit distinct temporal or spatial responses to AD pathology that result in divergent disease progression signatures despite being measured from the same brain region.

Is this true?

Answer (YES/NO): NO